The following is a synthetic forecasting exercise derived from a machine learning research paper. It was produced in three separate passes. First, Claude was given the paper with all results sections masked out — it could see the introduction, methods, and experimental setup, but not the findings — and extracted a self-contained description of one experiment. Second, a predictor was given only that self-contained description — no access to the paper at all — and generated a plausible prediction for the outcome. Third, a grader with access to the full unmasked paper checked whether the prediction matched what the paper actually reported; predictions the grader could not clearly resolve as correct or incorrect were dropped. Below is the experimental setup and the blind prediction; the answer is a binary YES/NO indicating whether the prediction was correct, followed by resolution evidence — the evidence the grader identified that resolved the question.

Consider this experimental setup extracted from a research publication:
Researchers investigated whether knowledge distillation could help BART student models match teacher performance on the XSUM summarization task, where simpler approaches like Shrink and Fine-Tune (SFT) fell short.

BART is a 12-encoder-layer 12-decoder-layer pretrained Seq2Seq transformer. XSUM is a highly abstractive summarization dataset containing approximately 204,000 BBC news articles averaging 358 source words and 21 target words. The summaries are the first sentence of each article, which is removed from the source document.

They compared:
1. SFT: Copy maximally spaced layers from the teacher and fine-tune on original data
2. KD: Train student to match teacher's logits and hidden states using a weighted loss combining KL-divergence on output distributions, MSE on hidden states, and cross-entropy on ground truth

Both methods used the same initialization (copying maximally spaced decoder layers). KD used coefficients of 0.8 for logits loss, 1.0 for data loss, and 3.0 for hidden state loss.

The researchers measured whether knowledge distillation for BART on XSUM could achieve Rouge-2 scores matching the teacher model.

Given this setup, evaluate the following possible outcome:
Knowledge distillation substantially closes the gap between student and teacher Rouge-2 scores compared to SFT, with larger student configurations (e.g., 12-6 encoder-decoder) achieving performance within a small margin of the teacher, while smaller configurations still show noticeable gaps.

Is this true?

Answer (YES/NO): NO